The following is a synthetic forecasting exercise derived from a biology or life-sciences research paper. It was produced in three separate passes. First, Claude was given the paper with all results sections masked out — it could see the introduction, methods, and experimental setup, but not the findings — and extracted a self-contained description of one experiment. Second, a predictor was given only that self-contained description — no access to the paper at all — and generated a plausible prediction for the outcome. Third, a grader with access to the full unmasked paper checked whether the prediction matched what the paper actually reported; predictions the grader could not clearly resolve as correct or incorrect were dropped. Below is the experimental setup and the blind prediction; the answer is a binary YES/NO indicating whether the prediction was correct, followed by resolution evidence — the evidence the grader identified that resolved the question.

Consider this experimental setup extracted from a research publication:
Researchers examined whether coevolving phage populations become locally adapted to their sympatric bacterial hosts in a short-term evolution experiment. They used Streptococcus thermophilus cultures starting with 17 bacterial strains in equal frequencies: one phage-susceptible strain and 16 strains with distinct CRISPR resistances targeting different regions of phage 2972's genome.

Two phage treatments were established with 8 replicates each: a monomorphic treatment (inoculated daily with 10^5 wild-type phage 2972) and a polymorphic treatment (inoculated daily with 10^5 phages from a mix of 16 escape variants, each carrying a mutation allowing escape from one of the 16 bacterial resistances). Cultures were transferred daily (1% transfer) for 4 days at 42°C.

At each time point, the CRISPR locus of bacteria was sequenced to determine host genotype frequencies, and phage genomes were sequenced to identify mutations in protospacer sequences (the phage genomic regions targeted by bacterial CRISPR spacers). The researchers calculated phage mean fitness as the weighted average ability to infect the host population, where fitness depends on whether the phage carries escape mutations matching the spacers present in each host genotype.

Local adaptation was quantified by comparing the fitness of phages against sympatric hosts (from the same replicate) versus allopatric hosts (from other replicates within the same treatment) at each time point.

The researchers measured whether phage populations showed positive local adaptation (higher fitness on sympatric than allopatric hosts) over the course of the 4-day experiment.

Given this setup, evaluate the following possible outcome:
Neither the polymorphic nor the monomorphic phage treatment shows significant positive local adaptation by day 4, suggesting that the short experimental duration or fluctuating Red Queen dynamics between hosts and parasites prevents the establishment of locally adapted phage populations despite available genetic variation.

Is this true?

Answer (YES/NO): NO